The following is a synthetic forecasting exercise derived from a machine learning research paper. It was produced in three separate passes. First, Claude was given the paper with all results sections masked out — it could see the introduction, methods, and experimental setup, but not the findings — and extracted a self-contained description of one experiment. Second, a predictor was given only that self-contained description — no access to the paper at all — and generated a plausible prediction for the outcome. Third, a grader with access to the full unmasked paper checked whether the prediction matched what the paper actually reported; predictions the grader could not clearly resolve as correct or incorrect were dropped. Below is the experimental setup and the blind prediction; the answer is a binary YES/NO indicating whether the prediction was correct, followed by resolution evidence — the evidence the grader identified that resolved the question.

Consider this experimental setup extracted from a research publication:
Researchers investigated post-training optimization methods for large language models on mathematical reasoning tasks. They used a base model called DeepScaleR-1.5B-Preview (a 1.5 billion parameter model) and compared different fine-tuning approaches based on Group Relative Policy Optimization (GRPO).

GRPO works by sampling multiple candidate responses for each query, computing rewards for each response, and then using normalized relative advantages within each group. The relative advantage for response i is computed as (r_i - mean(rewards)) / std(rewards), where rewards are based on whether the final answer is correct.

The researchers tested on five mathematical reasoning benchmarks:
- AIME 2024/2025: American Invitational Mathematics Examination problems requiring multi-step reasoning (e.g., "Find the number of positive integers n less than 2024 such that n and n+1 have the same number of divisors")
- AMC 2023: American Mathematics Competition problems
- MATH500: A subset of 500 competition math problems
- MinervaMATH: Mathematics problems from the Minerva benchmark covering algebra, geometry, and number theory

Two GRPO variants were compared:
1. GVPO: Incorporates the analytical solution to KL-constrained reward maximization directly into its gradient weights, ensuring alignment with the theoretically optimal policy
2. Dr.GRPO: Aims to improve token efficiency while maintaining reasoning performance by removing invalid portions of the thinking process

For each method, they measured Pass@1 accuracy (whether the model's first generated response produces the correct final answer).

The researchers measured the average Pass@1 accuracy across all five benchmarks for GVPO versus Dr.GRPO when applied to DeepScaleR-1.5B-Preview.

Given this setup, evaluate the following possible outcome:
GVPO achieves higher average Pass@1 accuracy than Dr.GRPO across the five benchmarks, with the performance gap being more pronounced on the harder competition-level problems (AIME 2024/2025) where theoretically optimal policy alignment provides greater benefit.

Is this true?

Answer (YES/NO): NO